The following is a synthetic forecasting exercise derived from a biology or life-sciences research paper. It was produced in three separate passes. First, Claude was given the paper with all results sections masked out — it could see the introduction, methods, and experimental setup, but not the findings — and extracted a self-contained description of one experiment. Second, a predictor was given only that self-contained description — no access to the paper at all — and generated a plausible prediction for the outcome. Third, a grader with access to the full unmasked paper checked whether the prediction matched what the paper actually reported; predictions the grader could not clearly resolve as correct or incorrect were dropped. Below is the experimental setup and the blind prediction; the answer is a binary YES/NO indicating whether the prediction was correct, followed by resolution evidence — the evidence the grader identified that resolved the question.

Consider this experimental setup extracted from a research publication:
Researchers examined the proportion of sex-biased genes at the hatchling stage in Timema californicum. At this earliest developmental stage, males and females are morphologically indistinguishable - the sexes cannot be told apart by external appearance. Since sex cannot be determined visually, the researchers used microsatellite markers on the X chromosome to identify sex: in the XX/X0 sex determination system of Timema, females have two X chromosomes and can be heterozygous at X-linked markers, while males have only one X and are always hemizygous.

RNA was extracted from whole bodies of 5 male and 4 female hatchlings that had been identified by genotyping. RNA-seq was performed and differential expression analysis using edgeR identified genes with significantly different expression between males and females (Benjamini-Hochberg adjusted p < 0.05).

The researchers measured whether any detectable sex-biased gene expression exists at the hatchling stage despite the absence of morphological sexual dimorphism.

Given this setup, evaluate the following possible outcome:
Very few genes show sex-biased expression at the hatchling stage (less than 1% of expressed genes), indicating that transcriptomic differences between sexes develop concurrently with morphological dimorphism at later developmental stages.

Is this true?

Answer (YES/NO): YES